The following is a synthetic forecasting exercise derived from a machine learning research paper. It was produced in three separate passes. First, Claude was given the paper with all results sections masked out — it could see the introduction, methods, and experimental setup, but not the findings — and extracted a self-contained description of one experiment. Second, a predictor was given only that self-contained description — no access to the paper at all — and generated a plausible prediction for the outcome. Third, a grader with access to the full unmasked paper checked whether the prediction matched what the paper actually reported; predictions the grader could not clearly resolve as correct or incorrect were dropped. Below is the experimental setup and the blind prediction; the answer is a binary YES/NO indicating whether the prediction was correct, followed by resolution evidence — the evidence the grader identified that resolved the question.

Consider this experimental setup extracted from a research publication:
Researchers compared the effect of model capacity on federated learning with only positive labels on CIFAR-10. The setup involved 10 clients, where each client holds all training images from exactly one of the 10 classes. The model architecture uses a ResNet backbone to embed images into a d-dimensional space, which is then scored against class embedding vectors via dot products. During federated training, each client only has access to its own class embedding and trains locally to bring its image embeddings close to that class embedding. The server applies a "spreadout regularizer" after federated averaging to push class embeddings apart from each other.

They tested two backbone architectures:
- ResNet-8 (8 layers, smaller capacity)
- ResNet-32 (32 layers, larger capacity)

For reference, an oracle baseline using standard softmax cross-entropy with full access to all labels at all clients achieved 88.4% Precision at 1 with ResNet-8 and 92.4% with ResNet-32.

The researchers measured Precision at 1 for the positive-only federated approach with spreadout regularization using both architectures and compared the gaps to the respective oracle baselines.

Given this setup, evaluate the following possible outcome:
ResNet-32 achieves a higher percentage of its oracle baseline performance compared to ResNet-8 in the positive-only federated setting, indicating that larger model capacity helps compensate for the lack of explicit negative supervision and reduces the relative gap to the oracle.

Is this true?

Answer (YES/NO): YES